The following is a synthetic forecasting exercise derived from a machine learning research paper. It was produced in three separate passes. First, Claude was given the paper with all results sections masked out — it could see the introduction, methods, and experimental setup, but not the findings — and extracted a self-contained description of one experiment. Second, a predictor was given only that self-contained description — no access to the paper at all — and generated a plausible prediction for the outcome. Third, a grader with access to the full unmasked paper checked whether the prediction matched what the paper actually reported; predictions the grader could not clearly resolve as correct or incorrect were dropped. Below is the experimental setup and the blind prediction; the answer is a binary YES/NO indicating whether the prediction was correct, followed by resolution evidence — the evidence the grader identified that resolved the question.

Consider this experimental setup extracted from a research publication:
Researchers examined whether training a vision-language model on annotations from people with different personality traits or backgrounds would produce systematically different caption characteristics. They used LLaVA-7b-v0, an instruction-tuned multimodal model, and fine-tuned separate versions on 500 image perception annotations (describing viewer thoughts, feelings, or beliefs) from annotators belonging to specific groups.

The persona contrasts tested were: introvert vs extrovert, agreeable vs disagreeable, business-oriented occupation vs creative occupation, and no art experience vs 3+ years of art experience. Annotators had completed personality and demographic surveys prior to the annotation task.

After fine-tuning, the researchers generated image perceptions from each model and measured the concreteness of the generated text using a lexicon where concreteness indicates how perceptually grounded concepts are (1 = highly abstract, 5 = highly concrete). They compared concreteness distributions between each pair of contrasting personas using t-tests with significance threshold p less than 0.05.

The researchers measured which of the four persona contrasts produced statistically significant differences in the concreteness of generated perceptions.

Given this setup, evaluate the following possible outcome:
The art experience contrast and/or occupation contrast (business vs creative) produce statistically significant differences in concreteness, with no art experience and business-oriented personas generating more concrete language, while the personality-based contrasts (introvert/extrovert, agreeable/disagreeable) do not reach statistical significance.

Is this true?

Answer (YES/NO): NO